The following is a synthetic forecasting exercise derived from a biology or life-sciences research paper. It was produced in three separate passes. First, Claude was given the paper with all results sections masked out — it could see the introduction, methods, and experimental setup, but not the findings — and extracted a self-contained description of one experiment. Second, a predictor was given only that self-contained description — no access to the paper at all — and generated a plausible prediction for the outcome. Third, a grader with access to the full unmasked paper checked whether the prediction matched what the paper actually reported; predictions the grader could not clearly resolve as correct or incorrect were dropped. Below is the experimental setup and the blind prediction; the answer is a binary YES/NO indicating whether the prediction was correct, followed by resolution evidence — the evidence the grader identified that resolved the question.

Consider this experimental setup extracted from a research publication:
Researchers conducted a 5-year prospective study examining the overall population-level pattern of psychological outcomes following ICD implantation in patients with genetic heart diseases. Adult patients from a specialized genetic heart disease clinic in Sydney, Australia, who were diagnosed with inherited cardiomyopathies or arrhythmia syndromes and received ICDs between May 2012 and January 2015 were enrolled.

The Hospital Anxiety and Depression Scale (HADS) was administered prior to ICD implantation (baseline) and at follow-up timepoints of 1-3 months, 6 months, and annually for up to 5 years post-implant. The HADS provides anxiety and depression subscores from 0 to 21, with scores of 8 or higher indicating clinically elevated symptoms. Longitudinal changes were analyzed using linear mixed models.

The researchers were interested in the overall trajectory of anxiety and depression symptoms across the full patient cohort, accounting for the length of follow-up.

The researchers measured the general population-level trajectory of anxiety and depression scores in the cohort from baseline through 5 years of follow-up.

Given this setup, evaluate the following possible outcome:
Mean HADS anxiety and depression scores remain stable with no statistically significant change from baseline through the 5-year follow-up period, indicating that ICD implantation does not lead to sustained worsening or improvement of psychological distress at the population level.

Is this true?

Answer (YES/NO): NO